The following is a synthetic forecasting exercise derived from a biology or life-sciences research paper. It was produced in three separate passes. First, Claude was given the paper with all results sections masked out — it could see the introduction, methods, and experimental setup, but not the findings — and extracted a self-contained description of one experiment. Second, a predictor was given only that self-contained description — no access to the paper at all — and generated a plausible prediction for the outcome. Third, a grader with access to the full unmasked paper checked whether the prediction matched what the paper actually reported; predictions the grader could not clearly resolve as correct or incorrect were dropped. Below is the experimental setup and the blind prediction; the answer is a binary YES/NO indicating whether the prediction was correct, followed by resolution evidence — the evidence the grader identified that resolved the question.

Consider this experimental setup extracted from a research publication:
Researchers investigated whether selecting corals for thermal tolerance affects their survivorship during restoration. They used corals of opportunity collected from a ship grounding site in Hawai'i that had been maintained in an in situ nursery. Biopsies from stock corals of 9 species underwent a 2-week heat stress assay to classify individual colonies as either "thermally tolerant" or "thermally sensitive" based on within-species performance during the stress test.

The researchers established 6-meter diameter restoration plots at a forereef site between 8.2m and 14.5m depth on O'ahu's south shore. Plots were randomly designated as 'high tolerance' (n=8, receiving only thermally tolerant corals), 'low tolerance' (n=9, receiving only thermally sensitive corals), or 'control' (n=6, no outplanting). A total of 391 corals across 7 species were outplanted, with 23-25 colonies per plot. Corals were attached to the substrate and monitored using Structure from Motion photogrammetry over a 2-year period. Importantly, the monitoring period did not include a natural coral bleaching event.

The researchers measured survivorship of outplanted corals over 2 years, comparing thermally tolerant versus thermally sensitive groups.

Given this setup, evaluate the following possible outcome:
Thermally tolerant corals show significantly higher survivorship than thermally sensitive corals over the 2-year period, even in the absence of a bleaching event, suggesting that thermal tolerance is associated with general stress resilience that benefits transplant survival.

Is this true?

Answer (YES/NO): NO